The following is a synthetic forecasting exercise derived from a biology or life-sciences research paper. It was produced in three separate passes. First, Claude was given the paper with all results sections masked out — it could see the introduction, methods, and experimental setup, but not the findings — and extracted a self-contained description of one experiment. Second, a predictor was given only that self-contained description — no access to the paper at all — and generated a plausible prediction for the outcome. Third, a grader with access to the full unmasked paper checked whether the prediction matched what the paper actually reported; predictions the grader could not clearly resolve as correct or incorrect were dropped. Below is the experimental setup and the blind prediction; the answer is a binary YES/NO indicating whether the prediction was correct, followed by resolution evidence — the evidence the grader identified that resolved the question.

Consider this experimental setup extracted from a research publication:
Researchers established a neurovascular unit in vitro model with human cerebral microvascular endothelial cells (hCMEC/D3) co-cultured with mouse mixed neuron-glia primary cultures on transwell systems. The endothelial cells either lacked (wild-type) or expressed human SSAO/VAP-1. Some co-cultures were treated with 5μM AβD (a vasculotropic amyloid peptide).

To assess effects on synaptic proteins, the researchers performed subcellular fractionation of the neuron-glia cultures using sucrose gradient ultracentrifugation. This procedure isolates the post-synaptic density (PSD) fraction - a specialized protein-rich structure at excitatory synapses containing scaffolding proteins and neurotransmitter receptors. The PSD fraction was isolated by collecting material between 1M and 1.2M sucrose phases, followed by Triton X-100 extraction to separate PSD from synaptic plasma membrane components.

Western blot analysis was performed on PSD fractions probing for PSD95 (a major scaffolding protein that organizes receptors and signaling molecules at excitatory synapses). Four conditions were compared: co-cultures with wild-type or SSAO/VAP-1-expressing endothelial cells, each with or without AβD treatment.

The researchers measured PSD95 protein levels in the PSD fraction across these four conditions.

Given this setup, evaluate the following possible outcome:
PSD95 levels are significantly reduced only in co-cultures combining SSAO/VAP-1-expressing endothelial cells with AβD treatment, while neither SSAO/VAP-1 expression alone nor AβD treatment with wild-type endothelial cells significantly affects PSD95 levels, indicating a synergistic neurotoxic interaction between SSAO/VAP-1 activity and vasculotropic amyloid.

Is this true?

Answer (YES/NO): YES